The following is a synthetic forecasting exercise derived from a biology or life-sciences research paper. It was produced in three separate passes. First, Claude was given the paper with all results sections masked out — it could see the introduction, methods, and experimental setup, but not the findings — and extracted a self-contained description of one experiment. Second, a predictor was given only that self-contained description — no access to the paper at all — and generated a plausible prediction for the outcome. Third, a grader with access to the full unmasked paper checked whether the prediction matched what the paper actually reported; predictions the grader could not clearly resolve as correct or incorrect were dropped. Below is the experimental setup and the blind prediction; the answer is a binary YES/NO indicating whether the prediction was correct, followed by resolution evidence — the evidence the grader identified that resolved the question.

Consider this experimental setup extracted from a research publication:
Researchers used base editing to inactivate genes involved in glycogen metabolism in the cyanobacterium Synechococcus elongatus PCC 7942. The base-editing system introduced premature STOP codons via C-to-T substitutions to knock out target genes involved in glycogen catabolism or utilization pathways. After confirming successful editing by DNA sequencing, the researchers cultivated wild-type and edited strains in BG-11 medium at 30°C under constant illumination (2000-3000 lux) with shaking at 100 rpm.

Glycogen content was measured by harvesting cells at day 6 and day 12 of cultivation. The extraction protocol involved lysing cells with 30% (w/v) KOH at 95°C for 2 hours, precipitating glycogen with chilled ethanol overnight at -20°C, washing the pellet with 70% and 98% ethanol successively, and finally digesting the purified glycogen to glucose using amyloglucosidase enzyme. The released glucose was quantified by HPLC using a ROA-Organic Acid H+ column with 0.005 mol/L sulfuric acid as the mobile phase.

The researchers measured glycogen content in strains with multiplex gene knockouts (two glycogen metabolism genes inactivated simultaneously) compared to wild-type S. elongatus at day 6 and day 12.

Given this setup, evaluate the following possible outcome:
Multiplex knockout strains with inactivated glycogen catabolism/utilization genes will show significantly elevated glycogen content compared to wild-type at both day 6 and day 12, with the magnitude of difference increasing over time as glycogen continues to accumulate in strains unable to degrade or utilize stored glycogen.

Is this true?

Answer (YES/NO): YES